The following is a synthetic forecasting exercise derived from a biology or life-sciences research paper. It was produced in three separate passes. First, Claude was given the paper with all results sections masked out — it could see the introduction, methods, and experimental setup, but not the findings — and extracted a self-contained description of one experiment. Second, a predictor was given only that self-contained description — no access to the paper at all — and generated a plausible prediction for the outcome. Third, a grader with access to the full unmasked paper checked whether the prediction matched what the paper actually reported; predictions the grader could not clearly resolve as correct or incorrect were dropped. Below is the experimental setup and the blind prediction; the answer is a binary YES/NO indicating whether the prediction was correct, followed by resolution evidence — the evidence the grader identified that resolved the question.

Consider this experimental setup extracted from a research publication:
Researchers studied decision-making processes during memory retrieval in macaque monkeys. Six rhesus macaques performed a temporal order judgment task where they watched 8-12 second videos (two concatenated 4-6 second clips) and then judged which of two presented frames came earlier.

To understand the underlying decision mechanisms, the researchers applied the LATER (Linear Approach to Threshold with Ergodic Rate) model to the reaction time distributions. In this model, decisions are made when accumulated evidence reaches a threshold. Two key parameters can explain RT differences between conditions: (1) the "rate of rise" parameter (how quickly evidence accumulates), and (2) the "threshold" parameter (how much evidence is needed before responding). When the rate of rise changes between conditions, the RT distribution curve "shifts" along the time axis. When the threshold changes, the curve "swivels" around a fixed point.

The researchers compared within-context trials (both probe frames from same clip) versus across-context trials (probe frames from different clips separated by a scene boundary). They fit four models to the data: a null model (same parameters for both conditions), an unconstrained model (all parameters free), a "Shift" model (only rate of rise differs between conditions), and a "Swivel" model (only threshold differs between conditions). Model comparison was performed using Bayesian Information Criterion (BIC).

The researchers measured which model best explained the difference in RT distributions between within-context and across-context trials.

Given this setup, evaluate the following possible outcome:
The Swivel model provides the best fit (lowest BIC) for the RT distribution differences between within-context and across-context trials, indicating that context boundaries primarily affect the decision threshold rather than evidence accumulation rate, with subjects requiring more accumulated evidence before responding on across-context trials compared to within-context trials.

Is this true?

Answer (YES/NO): NO